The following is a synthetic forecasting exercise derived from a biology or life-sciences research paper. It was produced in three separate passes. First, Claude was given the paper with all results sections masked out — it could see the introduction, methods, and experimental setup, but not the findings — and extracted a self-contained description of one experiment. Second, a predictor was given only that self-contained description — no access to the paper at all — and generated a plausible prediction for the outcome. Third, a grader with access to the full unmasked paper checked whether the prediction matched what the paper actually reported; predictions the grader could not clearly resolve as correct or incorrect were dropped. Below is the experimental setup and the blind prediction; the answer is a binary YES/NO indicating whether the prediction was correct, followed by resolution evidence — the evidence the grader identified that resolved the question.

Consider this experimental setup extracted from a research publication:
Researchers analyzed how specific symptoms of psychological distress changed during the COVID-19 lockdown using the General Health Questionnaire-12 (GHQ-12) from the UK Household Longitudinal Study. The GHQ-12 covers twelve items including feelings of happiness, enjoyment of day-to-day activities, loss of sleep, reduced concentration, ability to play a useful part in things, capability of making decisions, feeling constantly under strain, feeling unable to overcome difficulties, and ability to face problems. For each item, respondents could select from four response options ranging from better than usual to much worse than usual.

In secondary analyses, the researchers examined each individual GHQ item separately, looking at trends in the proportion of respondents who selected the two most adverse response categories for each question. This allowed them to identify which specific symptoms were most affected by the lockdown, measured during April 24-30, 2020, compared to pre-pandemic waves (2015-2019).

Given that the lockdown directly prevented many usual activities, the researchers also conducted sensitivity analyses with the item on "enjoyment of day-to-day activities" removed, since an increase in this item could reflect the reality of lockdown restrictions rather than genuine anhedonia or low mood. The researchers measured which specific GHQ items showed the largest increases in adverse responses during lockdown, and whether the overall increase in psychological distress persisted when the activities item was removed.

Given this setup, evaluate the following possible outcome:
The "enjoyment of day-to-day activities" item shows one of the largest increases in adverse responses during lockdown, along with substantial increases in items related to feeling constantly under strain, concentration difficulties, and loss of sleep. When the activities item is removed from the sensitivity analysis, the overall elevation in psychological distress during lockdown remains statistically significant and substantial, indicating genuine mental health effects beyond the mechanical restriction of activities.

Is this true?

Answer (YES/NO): NO